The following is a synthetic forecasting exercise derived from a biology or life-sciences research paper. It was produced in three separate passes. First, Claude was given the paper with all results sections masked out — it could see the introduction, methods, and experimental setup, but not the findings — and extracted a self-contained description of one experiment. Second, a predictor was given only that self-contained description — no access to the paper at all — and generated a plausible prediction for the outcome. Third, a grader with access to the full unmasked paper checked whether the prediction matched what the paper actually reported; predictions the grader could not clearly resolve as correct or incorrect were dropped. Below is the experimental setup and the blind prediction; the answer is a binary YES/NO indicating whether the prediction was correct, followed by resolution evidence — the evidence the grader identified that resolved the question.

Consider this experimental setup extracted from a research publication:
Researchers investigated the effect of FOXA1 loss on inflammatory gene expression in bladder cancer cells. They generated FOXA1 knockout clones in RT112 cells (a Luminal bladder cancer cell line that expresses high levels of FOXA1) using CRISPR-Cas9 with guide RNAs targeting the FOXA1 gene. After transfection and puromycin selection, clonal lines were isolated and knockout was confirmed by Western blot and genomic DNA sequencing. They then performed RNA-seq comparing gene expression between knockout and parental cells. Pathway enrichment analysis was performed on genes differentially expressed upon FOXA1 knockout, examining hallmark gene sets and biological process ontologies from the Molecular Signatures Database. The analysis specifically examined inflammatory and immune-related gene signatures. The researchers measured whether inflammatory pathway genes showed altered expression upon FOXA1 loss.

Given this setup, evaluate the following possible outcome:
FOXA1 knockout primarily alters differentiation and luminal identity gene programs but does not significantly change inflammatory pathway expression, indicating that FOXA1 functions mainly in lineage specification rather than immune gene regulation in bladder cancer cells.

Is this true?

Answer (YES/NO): NO